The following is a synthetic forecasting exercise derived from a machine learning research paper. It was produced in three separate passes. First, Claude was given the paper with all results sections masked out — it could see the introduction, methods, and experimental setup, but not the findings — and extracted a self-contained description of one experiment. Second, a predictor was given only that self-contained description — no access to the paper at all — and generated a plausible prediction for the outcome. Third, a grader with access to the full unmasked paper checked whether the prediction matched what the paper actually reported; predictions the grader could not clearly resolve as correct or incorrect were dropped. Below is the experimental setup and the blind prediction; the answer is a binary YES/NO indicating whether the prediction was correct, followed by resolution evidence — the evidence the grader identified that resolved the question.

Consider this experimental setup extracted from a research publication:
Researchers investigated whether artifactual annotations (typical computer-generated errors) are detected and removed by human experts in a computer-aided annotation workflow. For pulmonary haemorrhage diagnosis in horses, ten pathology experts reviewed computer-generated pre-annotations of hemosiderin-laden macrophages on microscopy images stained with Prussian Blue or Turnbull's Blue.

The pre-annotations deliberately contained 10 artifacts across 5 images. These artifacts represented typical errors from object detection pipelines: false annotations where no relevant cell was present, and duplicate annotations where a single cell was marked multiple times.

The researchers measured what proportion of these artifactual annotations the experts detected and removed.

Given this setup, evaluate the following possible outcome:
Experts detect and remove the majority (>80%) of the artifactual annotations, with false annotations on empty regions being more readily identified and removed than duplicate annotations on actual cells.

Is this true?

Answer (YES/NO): NO